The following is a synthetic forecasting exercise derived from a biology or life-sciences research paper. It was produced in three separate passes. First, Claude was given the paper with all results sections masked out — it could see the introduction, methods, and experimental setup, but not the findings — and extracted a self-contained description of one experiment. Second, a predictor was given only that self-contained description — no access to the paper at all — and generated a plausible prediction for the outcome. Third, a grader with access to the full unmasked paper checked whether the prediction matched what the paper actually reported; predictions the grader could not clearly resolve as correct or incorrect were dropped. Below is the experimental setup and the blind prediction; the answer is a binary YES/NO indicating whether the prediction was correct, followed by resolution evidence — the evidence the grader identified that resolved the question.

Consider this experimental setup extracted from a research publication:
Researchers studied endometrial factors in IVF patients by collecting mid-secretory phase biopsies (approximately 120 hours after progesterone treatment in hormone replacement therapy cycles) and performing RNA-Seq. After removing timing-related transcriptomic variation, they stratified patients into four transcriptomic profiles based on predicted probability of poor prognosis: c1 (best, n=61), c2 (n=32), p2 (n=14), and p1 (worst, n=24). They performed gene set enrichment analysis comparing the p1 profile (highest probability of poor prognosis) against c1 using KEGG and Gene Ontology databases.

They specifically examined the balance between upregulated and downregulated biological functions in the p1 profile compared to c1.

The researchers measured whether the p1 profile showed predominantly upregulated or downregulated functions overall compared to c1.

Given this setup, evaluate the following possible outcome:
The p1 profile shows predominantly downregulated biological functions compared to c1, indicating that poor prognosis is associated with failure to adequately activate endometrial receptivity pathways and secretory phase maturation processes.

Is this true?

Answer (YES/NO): NO